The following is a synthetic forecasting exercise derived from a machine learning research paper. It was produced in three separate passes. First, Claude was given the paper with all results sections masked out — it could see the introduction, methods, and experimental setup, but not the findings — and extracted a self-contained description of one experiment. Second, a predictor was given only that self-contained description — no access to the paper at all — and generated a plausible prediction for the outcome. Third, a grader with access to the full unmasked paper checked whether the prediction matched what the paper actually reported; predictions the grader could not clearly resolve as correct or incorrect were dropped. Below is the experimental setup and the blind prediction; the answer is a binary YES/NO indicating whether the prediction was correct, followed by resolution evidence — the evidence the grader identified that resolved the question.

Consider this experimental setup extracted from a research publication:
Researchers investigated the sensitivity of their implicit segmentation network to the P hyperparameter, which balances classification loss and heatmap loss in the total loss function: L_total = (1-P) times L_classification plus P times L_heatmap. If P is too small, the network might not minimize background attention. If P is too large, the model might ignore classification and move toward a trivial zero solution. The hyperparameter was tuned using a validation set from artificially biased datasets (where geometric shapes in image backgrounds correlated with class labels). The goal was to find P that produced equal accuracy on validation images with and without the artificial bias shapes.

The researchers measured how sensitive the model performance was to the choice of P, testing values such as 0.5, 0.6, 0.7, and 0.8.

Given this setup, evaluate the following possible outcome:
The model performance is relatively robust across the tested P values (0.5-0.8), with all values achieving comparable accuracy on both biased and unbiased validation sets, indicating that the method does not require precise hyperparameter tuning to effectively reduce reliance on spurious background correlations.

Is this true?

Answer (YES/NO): YES